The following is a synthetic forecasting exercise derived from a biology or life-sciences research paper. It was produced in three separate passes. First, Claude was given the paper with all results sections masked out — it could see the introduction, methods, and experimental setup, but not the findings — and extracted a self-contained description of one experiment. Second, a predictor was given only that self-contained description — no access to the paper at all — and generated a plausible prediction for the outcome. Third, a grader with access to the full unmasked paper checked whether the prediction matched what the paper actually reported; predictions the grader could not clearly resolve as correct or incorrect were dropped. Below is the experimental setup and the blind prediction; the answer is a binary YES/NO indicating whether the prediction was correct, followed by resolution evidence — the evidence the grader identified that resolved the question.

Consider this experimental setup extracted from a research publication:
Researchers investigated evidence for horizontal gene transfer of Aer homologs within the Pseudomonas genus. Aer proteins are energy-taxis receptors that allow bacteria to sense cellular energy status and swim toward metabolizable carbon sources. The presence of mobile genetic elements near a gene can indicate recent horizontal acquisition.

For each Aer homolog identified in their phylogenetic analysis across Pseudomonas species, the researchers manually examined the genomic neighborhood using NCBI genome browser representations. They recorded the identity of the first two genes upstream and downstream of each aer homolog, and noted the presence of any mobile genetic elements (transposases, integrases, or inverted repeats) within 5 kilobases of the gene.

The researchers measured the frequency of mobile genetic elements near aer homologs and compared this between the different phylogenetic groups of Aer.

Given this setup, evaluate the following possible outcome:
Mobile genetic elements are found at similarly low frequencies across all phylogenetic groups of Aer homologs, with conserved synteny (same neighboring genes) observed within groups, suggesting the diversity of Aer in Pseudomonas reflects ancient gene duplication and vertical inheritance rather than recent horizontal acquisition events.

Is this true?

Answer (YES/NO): NO